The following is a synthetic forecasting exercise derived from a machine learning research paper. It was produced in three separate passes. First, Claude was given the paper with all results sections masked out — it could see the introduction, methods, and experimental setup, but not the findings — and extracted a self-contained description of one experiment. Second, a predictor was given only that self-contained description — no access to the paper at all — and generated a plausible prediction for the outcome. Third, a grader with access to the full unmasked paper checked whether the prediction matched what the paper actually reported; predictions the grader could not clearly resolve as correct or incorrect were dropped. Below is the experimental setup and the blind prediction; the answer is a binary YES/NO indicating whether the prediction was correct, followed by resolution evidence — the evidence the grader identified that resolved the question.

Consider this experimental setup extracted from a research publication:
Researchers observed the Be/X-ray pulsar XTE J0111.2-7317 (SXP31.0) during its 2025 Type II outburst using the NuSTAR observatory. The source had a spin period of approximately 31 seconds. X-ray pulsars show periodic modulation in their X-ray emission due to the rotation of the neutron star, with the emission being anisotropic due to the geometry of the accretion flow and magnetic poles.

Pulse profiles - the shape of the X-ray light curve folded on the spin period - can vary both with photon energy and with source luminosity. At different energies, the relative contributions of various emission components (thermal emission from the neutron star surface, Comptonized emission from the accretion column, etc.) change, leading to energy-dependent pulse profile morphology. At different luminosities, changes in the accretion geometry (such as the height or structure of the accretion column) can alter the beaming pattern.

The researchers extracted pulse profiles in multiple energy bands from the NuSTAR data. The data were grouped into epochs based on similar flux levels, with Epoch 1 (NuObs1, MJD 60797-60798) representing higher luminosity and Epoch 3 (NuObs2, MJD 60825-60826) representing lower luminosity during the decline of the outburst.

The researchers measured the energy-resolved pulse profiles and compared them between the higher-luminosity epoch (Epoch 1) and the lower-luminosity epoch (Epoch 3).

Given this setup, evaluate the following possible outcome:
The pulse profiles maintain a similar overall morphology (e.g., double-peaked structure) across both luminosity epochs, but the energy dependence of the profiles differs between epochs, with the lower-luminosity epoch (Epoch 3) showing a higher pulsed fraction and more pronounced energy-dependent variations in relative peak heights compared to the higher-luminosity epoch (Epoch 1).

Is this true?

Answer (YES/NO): NO